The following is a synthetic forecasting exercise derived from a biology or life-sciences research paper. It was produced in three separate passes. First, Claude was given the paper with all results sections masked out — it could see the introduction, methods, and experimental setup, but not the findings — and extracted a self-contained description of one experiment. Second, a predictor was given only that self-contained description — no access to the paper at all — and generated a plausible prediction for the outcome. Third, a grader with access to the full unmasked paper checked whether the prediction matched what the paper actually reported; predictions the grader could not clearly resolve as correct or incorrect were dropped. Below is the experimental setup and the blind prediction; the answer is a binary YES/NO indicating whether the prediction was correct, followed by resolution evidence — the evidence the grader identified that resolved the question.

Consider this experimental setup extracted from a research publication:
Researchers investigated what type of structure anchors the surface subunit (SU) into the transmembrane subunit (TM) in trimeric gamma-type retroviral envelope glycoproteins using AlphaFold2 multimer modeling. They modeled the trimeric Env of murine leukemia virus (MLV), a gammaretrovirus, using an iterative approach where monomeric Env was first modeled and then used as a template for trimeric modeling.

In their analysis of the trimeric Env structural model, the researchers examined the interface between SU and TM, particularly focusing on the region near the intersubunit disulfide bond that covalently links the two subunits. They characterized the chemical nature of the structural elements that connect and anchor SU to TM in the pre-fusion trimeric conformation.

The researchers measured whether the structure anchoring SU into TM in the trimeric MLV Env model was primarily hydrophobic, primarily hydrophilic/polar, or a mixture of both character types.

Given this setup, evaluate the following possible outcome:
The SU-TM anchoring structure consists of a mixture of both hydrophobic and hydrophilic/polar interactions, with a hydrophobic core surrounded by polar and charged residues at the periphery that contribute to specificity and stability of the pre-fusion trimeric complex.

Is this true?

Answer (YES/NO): NO